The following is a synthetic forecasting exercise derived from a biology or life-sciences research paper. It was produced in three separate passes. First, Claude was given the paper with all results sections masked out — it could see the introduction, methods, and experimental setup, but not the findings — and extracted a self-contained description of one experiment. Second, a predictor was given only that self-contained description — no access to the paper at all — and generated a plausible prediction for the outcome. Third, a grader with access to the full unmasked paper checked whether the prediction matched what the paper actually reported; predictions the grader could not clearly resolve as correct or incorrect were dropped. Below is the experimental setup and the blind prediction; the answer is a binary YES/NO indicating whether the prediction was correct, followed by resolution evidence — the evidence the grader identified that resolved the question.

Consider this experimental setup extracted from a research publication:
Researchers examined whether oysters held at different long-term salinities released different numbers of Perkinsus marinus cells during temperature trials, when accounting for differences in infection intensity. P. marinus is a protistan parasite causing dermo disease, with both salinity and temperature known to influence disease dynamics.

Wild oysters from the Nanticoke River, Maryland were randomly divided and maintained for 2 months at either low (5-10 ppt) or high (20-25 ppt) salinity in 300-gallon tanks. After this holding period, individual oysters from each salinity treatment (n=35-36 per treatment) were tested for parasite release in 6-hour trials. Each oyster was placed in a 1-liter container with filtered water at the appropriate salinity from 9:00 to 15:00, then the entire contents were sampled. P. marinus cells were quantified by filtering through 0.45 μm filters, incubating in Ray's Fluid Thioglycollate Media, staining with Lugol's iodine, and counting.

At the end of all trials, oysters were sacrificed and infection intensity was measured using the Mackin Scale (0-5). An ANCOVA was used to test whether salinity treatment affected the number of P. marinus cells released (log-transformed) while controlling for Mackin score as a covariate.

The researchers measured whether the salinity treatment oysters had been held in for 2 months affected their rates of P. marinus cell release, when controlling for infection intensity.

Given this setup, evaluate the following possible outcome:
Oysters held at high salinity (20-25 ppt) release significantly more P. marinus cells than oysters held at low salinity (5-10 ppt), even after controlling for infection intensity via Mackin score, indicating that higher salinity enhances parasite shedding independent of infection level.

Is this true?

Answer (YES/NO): NO